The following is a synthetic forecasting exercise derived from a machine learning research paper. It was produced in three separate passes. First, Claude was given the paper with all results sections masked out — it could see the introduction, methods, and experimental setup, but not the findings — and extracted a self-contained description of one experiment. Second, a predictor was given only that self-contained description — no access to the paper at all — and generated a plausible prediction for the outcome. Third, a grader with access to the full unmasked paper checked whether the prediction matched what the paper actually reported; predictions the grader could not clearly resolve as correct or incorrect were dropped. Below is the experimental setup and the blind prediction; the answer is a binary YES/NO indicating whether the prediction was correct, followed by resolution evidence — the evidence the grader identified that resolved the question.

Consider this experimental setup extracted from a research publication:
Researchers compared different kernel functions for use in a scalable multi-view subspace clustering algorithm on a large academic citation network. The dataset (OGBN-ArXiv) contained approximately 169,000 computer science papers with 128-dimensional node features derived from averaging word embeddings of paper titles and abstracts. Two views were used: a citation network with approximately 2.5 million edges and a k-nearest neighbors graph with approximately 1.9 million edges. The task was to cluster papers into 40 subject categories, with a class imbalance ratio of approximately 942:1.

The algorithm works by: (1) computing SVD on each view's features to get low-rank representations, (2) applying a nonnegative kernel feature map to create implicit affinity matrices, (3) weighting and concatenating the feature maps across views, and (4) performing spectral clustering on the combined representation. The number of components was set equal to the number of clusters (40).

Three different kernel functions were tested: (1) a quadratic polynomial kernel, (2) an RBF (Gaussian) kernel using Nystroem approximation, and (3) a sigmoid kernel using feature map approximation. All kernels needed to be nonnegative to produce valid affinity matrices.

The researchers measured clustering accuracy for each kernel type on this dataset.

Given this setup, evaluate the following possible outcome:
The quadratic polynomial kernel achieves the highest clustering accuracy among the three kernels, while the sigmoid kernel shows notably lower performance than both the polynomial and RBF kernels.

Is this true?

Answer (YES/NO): NO